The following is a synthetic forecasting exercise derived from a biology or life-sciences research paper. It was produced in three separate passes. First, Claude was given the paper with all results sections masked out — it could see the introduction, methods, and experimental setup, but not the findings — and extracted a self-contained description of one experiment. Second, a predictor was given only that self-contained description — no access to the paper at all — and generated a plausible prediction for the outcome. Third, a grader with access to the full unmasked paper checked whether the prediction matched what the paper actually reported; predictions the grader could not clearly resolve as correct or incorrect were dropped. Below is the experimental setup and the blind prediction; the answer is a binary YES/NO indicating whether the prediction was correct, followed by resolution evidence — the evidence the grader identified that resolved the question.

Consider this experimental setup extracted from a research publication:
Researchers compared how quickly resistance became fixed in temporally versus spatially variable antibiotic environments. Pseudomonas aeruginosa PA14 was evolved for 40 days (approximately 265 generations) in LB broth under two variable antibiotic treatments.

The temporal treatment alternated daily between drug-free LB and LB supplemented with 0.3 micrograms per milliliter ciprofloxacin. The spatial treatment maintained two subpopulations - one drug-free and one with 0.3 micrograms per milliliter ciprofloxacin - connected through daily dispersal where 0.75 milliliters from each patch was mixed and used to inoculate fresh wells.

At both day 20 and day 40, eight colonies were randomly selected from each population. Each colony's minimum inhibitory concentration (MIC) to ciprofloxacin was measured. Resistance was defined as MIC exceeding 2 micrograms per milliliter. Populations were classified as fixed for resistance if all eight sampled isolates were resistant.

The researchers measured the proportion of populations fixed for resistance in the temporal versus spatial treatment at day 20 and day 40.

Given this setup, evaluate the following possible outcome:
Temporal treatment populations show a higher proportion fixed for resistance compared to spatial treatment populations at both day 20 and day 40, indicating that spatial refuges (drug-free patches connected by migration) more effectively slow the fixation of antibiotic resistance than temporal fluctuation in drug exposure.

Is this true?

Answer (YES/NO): YES